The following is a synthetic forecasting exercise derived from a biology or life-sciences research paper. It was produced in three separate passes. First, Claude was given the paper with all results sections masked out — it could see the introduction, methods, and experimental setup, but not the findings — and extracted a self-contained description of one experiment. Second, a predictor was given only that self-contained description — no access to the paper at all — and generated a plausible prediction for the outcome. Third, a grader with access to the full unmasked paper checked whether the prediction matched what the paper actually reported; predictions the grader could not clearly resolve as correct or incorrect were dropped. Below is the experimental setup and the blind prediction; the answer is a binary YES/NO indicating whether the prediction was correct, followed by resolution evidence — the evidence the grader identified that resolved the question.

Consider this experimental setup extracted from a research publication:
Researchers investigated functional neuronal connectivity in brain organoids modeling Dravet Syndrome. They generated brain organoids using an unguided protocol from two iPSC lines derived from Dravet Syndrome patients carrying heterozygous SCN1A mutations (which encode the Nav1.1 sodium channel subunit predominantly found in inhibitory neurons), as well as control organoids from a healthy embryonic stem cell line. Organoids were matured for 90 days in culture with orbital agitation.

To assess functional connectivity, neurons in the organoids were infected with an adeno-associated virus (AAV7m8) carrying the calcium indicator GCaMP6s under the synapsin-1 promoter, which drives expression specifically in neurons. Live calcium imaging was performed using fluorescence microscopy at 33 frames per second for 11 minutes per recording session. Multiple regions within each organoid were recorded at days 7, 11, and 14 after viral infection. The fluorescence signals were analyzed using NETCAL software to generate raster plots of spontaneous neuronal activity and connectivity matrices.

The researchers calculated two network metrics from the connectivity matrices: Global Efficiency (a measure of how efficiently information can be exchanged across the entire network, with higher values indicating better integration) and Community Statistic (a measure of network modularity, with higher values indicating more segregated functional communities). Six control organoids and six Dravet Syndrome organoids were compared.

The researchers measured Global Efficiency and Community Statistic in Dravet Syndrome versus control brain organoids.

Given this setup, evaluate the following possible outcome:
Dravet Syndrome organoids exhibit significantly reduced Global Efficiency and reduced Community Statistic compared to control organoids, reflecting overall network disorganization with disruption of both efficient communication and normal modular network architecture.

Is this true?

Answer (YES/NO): NO